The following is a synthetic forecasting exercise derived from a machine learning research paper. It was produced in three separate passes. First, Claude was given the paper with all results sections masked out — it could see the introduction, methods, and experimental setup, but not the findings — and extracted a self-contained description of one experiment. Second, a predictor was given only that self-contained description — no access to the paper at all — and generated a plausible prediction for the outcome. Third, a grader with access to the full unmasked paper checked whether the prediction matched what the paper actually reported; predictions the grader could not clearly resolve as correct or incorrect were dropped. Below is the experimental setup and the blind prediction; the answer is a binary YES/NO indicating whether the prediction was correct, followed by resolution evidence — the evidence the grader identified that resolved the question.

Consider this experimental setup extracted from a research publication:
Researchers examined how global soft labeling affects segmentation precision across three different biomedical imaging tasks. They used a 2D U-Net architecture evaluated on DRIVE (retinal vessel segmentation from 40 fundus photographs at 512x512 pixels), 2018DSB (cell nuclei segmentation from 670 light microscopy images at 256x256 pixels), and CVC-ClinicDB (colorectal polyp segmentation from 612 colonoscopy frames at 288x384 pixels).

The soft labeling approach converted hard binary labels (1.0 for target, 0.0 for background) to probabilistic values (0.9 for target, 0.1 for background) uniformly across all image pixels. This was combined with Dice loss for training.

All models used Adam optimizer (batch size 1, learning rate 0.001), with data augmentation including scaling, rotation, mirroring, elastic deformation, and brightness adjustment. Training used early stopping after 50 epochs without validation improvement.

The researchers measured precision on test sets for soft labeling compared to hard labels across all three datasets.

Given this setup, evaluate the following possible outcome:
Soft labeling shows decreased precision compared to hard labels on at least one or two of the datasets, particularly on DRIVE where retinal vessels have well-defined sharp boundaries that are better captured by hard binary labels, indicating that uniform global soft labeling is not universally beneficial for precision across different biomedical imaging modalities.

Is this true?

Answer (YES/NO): YES